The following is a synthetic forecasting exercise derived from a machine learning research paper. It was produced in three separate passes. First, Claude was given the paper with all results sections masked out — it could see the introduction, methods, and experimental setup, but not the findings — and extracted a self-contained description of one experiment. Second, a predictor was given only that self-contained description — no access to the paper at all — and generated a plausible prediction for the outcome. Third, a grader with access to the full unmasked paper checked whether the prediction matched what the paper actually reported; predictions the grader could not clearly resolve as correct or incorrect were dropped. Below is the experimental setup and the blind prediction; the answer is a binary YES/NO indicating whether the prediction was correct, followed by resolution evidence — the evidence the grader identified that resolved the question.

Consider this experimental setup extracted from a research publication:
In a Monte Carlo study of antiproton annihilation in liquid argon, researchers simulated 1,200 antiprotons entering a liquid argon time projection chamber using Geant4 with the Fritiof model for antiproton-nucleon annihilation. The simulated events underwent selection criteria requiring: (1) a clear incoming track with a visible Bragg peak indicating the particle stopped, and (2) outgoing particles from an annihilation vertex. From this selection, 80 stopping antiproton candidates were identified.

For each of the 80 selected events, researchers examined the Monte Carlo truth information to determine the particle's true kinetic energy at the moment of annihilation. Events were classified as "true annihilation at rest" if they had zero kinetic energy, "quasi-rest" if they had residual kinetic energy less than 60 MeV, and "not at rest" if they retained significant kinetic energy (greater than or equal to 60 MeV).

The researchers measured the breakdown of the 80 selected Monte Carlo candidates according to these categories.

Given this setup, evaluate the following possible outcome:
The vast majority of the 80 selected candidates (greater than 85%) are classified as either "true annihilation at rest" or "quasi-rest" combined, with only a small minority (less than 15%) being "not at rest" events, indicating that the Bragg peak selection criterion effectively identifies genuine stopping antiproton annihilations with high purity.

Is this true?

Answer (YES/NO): YES